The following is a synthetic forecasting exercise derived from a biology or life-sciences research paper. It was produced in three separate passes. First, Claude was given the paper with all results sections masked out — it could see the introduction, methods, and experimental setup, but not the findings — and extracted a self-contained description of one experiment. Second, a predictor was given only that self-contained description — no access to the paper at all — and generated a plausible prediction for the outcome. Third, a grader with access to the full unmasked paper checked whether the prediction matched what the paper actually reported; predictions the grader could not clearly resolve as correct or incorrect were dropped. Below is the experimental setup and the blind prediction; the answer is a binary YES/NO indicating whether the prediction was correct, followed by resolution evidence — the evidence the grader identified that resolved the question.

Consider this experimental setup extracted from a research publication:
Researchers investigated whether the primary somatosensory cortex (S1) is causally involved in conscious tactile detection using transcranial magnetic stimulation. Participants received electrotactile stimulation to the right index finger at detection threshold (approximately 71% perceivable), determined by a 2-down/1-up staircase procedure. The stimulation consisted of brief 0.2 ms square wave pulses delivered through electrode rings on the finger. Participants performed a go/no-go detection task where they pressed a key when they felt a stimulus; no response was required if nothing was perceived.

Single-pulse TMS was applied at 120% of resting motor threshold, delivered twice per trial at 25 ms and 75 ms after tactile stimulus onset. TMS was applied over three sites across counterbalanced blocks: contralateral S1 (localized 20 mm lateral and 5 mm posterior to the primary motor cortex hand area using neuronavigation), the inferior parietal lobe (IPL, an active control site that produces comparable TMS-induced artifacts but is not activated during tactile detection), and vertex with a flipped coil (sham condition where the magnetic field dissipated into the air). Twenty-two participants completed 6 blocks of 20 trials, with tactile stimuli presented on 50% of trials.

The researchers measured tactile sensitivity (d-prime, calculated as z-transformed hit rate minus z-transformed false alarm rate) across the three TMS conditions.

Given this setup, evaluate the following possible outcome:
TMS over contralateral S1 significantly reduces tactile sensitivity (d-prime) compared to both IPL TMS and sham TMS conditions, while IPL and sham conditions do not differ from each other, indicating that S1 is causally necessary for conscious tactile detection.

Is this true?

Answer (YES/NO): YES